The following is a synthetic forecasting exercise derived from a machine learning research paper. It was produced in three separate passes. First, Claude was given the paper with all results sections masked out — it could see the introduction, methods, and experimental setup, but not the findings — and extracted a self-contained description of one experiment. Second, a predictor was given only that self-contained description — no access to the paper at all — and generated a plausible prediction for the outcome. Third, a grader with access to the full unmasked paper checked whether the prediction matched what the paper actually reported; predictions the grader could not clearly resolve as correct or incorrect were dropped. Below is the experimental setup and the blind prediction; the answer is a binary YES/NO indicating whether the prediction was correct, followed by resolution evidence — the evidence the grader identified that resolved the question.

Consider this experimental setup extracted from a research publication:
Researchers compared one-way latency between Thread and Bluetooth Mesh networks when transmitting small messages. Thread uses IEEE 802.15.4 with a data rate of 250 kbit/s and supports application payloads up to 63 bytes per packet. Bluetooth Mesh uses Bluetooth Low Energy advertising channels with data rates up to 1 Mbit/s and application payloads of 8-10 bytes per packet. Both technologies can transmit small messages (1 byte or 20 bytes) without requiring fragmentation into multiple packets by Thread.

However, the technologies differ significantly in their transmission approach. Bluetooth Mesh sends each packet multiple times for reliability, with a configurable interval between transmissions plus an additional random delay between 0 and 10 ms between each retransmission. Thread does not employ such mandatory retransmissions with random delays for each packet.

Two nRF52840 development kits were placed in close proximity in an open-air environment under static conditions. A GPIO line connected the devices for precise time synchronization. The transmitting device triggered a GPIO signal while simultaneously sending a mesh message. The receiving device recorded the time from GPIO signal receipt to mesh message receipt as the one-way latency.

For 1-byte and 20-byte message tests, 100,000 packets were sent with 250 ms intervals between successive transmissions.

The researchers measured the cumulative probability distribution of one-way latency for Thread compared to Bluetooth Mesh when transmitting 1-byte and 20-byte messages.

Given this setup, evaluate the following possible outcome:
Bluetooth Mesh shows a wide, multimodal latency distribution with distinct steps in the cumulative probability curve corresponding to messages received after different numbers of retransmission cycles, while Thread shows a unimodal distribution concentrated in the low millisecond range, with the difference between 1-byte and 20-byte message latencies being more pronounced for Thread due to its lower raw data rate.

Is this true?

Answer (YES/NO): NO